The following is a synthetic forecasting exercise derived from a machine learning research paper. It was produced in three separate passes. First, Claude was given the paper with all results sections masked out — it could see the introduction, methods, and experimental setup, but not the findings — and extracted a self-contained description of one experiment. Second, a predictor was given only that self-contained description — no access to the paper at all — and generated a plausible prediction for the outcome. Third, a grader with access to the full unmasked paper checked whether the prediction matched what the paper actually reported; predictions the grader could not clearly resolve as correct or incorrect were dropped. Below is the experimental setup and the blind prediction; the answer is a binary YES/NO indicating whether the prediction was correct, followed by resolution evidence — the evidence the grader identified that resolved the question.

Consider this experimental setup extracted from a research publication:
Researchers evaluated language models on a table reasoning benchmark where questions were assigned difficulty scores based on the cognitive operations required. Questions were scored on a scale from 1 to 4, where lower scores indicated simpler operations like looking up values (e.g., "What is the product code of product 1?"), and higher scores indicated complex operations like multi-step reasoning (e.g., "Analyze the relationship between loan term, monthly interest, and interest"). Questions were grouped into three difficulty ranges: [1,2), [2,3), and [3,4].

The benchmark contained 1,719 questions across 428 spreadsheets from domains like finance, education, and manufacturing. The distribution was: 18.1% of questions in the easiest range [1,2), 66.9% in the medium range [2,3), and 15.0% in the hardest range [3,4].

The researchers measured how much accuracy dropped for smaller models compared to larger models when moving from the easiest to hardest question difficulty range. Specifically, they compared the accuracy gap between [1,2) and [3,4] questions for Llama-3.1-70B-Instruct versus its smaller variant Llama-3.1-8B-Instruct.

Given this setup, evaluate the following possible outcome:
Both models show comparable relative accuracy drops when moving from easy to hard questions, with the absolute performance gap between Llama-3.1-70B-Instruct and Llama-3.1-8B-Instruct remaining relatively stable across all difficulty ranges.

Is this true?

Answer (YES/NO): YES